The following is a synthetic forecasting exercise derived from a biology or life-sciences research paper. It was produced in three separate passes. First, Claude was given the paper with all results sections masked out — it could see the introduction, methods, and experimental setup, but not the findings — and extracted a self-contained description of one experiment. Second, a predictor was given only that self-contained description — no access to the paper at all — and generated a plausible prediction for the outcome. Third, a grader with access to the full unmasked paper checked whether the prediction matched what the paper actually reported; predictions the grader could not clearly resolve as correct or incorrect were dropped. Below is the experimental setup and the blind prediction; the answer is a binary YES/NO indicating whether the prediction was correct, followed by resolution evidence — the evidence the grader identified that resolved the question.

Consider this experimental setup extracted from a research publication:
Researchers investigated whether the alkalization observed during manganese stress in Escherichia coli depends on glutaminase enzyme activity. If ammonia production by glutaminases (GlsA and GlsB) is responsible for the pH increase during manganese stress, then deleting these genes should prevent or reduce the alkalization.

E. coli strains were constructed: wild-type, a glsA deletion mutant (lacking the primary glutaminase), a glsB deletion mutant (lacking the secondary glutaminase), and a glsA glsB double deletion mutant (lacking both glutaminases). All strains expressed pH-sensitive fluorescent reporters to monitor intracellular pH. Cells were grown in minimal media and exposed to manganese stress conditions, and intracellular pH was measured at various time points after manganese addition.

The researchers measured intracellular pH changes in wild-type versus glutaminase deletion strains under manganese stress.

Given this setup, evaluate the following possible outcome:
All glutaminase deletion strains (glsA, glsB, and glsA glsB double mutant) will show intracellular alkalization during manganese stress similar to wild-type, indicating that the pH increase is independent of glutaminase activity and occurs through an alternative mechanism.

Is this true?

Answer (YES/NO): NO